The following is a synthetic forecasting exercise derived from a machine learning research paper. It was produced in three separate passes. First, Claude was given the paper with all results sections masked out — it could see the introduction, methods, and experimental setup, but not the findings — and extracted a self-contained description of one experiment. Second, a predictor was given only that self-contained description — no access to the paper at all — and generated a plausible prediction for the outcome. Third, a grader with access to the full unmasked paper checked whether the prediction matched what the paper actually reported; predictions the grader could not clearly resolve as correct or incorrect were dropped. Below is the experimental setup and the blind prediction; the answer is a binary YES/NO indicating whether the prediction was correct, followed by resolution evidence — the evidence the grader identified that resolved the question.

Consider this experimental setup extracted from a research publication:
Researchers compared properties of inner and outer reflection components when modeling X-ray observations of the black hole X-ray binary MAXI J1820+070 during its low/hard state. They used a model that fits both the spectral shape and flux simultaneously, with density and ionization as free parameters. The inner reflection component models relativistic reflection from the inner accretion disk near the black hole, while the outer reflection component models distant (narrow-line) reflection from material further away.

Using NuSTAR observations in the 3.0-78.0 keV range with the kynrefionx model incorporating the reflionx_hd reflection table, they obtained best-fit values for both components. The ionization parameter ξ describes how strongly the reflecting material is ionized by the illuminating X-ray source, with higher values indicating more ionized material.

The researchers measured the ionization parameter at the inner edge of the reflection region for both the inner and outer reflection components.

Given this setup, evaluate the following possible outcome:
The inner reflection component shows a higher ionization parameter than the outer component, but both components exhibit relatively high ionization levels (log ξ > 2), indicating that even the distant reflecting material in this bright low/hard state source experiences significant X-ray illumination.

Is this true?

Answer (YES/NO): NO